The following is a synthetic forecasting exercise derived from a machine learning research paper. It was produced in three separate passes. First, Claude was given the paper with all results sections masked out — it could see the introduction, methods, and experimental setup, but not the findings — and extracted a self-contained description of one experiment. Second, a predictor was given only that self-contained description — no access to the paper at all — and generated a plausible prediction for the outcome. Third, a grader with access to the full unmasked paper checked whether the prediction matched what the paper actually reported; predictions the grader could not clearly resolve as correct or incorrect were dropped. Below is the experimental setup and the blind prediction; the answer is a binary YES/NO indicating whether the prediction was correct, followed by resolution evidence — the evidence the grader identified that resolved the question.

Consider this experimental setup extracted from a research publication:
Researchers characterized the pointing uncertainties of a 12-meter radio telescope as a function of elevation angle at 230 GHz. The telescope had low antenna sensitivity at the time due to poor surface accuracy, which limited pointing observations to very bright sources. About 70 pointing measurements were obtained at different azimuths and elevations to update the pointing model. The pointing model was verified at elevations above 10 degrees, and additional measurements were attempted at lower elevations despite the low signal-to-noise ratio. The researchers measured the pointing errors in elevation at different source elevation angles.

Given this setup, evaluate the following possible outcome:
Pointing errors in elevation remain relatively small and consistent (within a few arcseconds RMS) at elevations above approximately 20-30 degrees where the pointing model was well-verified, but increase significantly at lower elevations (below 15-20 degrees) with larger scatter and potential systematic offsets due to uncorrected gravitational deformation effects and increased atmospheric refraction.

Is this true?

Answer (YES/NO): NO